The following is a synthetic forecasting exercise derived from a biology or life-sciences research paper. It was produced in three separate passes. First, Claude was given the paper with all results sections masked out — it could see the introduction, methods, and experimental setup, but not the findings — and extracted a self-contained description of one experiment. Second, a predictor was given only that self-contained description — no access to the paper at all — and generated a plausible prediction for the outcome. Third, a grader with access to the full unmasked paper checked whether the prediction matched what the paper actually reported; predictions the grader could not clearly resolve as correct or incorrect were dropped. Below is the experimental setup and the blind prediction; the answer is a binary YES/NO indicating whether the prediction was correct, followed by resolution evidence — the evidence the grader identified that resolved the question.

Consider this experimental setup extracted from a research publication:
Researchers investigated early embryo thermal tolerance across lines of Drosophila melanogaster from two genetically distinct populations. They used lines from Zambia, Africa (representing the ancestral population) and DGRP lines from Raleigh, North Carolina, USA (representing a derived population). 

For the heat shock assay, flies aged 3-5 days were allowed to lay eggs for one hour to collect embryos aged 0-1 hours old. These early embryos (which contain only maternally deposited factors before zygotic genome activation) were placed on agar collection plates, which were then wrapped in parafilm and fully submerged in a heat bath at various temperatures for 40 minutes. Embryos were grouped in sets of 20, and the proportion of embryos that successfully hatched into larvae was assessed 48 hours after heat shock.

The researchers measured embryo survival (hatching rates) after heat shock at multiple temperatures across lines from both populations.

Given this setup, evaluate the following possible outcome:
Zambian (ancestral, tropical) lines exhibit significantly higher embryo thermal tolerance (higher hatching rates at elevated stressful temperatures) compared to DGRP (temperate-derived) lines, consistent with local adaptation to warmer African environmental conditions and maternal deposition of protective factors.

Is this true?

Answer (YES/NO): NO